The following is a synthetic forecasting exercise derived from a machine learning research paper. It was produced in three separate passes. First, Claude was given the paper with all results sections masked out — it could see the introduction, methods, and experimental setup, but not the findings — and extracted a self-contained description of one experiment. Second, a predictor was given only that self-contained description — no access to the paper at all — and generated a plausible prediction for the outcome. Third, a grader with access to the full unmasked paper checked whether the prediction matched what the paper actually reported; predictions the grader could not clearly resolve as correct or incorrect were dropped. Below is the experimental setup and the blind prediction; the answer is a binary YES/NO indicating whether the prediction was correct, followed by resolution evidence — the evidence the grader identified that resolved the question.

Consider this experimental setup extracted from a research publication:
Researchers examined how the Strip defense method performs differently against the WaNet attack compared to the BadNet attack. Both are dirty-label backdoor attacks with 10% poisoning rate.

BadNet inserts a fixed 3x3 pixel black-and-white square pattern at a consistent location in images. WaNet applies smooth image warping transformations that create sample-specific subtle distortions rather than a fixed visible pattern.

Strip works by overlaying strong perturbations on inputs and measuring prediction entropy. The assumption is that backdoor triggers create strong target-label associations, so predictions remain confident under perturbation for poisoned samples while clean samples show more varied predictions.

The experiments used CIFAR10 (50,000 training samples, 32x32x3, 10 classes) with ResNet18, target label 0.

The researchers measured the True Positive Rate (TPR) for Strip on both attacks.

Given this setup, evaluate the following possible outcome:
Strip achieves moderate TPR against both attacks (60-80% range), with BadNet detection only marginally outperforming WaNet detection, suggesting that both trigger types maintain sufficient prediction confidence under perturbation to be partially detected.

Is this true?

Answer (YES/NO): NO